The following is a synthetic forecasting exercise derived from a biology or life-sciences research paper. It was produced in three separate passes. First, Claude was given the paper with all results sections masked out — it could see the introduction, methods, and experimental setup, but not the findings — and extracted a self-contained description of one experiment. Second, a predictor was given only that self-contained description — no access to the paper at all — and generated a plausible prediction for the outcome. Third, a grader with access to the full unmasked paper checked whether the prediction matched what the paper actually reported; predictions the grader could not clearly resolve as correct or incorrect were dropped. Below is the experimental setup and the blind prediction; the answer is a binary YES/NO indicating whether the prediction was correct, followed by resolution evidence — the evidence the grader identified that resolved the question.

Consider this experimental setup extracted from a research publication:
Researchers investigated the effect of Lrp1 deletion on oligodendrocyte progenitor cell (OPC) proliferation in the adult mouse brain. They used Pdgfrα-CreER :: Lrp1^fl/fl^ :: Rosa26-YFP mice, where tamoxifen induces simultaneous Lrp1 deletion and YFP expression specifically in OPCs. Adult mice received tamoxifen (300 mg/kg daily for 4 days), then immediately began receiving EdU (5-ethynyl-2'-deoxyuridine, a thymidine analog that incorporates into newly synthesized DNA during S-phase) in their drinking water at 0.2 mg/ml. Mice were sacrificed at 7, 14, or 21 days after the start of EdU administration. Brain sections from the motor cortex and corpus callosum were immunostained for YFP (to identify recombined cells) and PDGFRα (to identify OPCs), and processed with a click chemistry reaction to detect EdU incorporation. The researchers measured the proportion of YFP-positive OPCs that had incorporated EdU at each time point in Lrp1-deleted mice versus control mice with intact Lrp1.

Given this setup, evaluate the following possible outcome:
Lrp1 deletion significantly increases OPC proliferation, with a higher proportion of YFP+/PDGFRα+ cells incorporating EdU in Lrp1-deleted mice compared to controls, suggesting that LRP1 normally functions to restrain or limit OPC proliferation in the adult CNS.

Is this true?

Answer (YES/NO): NO